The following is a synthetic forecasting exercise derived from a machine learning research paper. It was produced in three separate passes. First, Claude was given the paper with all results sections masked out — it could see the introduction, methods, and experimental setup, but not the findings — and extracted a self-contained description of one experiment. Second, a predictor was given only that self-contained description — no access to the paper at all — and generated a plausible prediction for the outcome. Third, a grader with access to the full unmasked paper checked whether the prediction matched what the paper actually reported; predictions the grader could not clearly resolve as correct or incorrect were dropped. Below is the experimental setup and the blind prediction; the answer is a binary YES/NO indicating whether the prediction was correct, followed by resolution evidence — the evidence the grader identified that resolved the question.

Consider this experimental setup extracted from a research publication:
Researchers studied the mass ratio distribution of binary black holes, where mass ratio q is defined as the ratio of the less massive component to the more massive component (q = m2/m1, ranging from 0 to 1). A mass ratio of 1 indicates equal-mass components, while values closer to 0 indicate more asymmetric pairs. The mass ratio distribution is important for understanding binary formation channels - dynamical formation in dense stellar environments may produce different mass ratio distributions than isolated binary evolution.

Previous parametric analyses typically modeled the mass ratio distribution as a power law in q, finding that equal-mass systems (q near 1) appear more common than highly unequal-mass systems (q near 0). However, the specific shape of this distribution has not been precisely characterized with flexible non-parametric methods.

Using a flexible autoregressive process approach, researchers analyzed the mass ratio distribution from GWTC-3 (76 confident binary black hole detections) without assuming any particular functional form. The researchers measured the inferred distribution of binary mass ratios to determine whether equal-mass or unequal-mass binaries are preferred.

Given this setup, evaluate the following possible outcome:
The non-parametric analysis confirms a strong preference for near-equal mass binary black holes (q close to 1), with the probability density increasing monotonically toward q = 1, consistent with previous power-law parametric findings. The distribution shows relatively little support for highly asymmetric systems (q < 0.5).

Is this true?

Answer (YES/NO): NO